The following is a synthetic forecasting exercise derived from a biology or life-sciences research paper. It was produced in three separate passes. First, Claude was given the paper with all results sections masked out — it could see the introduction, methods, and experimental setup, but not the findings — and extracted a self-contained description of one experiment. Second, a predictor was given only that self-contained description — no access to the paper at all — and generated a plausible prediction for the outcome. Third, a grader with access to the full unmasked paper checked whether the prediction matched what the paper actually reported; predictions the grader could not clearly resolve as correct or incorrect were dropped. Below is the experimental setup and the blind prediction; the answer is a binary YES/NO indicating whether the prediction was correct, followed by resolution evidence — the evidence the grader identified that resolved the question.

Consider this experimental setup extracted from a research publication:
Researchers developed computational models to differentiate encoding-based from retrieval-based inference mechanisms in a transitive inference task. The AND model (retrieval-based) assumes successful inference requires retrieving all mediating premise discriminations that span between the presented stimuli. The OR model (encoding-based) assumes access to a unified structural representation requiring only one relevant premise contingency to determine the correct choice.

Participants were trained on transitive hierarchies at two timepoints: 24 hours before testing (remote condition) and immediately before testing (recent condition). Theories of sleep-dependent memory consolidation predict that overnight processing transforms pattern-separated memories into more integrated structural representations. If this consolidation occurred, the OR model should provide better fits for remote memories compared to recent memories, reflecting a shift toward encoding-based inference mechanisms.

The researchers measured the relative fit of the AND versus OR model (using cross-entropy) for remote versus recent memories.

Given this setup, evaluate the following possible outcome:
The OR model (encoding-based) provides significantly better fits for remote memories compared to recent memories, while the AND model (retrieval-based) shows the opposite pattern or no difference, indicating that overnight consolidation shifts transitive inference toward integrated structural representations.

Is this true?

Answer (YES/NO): NO